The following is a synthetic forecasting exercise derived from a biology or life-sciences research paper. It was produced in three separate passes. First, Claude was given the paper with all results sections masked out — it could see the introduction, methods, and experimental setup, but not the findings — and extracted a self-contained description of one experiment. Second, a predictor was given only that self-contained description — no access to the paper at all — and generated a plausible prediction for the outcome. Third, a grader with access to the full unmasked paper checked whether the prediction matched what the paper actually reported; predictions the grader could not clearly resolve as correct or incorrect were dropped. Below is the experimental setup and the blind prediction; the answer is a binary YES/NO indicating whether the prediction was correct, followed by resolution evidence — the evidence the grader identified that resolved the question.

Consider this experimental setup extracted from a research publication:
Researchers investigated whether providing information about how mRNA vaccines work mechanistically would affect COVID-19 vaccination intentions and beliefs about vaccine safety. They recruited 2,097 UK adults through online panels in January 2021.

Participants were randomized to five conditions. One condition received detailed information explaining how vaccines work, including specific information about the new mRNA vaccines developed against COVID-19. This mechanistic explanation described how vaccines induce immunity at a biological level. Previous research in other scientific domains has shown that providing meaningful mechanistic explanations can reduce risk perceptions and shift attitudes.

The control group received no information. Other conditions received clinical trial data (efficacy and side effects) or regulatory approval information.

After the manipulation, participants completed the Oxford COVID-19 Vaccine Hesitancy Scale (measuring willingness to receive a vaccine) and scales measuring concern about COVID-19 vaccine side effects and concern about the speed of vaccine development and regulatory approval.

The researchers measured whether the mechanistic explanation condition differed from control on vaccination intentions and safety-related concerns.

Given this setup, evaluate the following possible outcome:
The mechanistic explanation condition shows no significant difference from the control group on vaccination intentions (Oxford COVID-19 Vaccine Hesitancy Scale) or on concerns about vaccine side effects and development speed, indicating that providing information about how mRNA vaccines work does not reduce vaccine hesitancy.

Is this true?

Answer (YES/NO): YES